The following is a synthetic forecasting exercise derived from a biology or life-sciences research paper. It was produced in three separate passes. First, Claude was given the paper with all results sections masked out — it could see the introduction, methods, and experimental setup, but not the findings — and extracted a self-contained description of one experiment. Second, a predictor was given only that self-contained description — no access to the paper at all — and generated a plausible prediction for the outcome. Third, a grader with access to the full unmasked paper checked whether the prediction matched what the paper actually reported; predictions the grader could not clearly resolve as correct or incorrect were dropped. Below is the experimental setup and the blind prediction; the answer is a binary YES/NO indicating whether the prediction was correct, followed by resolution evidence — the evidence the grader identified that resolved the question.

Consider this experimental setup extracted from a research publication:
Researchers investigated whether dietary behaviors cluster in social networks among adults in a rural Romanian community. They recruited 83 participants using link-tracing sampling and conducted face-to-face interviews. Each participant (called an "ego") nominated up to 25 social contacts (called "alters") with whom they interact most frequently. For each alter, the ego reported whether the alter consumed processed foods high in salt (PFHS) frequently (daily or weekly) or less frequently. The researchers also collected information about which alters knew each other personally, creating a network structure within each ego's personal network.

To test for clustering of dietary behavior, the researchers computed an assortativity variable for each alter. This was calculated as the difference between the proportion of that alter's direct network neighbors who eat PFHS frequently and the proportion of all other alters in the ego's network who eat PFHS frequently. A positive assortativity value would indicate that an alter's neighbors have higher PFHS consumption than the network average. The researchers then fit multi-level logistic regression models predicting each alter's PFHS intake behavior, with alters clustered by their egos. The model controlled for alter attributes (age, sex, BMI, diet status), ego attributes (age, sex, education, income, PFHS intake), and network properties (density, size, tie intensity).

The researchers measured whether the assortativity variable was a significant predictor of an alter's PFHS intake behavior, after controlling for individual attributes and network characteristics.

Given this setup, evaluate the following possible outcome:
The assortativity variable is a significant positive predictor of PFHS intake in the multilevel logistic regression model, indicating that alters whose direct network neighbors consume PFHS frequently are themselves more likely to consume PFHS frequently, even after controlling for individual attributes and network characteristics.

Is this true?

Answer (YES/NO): YES